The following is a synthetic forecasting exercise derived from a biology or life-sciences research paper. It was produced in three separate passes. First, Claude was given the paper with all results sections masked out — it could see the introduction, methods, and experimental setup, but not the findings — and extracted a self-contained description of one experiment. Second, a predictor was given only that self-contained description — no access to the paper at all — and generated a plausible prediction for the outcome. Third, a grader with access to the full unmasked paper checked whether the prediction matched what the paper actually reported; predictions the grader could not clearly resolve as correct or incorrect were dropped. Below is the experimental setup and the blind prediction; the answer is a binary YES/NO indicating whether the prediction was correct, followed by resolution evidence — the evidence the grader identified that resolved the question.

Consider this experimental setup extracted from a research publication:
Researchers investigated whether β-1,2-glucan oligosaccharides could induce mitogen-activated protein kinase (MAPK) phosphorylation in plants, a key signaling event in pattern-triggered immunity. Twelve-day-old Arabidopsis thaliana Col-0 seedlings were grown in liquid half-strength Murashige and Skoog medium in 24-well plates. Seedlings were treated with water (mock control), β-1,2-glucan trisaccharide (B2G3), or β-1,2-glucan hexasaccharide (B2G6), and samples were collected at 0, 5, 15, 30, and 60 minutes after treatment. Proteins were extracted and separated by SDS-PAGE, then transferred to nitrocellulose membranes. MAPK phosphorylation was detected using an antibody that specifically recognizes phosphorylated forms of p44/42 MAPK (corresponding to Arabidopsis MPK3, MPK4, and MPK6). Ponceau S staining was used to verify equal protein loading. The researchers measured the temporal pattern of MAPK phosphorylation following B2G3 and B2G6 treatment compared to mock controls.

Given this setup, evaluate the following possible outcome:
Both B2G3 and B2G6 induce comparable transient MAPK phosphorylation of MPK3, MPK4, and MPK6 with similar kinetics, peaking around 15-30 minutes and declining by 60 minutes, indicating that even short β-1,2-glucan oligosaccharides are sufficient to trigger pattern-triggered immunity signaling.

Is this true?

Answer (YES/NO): NO